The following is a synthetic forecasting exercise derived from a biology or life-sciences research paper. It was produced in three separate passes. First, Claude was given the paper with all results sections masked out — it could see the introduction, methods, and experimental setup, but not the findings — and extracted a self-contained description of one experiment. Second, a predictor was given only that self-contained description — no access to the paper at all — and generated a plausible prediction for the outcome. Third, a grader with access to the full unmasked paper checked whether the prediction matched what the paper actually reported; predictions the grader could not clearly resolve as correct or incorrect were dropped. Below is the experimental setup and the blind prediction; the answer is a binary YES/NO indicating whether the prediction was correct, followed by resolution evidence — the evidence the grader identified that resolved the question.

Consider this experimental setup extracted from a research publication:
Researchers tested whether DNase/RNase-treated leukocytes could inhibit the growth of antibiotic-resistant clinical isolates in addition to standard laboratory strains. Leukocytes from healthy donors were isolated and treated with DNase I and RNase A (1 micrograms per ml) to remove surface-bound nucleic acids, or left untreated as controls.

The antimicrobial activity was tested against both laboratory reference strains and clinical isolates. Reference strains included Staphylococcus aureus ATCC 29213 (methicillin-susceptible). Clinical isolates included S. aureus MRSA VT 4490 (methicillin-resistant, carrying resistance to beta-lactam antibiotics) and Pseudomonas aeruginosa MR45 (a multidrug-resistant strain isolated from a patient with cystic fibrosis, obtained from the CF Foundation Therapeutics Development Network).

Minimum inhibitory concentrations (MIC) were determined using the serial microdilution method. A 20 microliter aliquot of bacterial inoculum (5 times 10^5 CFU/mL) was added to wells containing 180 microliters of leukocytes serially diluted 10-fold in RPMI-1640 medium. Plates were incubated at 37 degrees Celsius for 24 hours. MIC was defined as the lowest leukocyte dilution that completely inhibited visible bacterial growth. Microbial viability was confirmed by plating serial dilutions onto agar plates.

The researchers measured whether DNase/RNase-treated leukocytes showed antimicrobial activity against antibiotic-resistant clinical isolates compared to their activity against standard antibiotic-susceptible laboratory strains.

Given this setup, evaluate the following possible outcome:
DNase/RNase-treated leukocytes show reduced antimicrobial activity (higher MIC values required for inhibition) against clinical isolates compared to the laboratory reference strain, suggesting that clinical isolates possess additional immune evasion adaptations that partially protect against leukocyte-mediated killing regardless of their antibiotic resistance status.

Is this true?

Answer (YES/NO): NO